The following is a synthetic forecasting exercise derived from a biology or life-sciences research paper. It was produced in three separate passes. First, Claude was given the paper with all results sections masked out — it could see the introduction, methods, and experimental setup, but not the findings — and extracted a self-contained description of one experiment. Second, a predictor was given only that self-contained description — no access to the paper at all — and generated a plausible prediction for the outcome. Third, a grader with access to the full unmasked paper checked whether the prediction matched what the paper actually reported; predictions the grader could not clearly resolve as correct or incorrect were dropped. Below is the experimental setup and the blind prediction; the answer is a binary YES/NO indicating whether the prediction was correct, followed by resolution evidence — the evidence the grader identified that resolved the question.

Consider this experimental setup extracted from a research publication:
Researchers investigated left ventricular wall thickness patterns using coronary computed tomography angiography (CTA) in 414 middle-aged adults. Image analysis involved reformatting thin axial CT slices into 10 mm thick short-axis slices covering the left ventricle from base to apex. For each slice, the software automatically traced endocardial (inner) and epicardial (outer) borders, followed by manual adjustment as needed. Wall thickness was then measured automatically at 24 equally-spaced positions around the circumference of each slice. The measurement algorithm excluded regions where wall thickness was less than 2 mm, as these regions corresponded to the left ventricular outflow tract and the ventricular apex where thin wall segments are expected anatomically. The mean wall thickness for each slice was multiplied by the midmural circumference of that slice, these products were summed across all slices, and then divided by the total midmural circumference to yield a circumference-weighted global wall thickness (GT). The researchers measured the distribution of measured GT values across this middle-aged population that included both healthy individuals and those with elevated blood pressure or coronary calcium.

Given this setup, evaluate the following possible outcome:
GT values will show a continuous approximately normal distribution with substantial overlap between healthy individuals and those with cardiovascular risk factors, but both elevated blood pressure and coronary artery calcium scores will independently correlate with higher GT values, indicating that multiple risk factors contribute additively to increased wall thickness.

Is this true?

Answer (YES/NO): NO